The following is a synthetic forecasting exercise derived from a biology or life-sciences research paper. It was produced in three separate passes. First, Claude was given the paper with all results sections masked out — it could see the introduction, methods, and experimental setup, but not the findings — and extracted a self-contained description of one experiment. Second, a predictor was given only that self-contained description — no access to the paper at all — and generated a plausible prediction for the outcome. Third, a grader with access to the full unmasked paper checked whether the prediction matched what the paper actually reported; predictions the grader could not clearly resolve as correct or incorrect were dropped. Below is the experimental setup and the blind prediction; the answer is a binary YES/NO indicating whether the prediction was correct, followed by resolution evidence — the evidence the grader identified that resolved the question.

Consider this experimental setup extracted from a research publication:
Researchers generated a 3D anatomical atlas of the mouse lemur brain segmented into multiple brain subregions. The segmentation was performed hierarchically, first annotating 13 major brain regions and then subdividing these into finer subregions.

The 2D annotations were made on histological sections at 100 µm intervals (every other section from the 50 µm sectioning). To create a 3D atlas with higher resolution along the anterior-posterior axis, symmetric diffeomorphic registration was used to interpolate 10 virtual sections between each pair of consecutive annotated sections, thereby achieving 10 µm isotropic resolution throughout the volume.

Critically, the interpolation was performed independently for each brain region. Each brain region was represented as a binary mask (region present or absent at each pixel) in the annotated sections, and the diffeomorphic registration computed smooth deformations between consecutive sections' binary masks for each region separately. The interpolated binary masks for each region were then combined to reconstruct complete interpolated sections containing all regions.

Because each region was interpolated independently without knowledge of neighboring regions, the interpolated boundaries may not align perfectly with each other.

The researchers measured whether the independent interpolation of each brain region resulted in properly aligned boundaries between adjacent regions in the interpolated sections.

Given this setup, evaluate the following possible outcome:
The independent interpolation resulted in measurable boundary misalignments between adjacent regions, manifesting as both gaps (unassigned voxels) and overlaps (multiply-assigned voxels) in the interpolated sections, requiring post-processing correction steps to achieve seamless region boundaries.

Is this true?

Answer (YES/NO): YES